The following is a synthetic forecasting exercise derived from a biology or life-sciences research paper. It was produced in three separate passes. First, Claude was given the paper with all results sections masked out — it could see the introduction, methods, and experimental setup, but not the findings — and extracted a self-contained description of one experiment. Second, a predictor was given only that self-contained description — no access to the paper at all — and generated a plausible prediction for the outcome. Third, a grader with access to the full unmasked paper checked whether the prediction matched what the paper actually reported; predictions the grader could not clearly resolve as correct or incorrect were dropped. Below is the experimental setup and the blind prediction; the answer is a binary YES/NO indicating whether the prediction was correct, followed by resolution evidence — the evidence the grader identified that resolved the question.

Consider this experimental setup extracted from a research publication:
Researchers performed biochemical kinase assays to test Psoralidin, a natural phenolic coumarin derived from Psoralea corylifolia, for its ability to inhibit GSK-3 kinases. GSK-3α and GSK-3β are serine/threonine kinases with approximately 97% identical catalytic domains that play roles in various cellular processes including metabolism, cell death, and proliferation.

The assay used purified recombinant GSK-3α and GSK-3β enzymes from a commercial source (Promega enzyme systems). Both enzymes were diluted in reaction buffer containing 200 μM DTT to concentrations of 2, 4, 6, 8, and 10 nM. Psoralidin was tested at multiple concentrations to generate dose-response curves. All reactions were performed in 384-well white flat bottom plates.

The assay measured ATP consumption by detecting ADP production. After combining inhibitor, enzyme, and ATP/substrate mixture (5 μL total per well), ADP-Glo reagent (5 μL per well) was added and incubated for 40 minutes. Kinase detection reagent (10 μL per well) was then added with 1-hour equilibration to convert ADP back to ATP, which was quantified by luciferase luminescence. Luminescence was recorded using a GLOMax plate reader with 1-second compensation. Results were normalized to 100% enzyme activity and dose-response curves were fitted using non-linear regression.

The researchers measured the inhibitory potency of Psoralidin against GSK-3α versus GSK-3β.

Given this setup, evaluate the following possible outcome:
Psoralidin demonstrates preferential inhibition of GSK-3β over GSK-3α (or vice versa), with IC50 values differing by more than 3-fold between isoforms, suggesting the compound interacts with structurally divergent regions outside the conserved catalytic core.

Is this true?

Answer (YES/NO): NO